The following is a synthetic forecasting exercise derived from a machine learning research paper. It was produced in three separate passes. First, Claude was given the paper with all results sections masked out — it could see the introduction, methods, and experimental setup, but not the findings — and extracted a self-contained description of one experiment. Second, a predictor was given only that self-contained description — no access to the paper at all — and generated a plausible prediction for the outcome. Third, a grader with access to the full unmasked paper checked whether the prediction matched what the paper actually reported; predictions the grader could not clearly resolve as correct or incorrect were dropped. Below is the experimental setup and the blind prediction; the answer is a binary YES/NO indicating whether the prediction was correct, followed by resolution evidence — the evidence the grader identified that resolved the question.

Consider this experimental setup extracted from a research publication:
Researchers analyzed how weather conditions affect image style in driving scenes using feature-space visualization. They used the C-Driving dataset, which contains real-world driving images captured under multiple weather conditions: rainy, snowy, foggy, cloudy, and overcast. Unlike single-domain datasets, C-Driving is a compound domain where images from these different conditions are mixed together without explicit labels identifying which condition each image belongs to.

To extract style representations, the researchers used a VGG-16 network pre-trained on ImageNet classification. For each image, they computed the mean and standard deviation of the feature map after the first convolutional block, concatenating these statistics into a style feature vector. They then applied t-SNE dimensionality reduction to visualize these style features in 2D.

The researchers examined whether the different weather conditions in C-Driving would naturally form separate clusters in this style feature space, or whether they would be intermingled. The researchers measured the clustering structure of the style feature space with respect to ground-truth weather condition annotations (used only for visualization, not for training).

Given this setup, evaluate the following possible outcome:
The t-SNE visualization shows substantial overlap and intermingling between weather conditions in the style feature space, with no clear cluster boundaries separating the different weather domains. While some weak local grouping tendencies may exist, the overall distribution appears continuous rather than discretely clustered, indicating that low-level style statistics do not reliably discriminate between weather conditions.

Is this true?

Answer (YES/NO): NO